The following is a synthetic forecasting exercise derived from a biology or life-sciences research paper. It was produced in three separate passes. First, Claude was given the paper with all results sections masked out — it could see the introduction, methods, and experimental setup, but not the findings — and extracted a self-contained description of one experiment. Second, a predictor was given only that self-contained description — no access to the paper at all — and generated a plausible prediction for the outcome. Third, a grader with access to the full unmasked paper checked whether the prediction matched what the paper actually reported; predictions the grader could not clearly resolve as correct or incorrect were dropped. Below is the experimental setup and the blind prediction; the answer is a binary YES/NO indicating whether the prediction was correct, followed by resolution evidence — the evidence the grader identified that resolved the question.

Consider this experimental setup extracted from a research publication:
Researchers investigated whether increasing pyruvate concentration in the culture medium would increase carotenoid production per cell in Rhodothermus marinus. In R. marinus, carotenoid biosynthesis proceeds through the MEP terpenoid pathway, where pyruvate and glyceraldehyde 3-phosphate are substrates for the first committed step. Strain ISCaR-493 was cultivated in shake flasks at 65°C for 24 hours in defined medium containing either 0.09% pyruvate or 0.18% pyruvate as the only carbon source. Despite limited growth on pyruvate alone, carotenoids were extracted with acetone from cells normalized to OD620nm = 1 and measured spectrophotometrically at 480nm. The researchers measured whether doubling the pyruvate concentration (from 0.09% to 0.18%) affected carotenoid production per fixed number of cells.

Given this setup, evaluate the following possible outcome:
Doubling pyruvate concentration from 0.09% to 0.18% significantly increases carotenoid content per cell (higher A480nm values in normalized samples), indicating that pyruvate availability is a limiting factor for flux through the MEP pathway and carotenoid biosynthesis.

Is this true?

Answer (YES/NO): YES